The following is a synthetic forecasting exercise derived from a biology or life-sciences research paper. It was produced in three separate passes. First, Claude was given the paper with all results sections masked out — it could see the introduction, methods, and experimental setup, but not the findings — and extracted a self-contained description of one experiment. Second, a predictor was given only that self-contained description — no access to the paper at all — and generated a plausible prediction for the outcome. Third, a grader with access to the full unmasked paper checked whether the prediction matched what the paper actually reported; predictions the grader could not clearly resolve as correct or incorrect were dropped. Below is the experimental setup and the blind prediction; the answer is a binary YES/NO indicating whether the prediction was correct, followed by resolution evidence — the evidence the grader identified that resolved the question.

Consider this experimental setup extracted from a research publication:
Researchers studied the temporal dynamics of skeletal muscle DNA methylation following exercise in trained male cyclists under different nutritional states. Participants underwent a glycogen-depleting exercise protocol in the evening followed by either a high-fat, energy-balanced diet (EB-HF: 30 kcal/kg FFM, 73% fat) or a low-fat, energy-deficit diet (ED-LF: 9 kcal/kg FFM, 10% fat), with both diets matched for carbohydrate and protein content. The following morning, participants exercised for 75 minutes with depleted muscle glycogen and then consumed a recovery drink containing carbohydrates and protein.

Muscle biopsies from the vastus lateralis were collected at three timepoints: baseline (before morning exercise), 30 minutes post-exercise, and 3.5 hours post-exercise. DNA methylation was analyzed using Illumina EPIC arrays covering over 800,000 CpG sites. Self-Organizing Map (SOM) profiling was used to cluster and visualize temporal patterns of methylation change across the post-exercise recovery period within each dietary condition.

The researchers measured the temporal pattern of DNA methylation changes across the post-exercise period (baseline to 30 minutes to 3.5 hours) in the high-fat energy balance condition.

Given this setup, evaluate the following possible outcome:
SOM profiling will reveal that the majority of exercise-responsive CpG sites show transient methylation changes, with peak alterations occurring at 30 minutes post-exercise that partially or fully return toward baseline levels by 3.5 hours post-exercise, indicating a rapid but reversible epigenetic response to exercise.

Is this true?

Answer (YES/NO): NO